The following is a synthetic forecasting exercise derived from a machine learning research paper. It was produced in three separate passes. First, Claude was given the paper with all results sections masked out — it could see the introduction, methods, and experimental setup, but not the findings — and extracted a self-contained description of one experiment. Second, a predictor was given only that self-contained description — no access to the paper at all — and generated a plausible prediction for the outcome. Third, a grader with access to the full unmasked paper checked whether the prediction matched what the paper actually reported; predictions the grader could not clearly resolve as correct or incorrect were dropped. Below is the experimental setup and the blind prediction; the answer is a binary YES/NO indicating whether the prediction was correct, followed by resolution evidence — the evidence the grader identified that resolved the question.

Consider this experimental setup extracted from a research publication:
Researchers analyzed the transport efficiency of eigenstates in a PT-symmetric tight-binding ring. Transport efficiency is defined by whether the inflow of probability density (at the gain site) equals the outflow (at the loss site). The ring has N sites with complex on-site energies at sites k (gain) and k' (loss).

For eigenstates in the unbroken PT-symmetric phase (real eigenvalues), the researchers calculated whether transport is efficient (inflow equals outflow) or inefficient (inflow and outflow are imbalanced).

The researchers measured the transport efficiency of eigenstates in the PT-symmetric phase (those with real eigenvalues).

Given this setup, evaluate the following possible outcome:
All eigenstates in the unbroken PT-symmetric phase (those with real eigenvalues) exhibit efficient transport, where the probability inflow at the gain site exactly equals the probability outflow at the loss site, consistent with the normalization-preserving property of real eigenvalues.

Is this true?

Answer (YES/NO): YES